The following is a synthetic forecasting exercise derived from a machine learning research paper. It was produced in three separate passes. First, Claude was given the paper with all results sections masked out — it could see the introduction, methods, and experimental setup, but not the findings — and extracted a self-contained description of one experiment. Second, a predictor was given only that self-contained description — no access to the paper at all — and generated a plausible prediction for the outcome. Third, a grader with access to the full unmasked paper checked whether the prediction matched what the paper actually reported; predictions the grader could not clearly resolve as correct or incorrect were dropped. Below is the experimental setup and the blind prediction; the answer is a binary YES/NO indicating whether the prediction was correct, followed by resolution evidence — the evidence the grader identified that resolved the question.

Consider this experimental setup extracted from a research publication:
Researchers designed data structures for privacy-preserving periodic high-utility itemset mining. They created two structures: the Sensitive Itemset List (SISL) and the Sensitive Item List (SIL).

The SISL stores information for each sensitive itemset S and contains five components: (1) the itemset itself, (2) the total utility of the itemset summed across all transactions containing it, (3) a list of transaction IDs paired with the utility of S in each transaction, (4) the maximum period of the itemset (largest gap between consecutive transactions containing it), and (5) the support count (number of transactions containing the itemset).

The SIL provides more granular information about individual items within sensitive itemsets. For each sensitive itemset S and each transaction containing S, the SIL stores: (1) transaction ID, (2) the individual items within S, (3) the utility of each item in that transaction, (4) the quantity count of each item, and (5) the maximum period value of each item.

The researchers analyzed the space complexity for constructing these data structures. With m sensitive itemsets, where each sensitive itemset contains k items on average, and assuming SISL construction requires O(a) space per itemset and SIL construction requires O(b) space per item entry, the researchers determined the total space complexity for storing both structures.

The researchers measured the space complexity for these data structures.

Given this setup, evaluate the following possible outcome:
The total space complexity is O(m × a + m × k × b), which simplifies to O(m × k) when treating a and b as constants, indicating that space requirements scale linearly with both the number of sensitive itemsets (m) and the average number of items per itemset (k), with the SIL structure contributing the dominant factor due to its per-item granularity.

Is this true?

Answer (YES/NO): YES